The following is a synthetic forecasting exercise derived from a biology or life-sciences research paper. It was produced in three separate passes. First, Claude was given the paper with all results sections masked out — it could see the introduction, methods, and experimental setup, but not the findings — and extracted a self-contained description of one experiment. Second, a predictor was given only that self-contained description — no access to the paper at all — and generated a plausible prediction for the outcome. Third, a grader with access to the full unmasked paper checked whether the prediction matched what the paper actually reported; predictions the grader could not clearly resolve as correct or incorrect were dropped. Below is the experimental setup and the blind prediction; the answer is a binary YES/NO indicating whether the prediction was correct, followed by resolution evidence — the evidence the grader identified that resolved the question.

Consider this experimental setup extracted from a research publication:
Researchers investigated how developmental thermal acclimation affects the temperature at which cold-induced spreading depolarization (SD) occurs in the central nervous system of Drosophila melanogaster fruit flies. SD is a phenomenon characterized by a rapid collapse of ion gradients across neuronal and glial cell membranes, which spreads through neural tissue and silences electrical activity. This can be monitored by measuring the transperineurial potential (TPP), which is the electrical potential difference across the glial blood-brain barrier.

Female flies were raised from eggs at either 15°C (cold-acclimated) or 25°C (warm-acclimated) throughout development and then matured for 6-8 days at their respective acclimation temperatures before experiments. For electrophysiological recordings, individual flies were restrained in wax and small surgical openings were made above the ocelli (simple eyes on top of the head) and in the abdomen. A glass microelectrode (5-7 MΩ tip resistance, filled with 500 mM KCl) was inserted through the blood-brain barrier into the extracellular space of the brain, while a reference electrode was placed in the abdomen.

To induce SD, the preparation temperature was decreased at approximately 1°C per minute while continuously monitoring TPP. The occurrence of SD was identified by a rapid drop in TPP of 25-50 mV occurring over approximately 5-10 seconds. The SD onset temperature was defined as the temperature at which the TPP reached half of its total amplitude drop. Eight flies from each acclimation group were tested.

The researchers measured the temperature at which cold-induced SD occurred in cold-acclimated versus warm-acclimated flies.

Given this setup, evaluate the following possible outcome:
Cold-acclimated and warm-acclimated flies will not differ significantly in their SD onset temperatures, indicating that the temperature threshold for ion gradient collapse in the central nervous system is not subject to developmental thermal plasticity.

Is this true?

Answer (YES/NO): NO